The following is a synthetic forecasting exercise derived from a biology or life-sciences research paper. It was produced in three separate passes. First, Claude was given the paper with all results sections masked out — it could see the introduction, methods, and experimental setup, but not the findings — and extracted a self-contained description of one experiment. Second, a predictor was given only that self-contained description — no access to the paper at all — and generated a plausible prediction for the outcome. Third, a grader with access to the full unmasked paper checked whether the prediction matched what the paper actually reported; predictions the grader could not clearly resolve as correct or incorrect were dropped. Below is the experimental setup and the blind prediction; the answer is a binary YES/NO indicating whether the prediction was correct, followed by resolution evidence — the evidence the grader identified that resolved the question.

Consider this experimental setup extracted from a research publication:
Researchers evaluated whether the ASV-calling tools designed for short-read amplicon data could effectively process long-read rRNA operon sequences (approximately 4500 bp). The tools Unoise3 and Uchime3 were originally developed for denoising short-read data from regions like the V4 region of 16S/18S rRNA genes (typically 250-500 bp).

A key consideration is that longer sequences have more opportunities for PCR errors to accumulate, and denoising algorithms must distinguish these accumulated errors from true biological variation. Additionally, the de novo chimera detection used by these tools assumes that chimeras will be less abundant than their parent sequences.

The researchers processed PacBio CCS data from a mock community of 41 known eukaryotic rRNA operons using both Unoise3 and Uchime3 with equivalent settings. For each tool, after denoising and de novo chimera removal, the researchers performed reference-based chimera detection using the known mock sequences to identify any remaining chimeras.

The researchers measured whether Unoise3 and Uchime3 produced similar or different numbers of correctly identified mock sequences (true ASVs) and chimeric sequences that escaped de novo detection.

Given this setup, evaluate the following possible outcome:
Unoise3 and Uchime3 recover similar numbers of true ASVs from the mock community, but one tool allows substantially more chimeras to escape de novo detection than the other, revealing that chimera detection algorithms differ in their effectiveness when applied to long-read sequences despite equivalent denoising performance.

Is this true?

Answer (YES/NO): NO